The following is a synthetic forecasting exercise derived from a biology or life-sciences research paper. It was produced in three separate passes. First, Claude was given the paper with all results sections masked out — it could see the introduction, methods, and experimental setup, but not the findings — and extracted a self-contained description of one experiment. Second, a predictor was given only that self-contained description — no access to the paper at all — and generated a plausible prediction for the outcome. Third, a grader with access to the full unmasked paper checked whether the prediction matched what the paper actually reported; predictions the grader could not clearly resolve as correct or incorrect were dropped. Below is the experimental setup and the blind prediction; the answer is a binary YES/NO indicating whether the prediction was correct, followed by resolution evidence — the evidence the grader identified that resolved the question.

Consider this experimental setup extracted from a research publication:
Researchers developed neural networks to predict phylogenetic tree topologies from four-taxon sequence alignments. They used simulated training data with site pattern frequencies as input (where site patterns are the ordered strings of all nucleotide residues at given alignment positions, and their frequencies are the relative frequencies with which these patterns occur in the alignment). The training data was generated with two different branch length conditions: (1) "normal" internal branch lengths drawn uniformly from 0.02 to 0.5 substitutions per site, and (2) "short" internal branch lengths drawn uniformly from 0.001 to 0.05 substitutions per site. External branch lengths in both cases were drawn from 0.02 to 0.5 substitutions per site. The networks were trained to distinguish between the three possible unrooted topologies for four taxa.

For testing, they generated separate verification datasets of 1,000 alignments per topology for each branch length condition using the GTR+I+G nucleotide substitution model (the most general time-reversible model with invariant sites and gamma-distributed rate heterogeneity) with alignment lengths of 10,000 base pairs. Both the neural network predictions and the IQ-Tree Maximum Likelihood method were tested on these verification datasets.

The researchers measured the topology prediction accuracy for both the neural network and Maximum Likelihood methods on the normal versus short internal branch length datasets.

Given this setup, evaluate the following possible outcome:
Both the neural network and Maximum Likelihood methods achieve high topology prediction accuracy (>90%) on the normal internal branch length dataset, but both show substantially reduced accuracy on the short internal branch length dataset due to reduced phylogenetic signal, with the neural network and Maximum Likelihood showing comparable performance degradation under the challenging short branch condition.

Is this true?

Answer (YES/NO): YES